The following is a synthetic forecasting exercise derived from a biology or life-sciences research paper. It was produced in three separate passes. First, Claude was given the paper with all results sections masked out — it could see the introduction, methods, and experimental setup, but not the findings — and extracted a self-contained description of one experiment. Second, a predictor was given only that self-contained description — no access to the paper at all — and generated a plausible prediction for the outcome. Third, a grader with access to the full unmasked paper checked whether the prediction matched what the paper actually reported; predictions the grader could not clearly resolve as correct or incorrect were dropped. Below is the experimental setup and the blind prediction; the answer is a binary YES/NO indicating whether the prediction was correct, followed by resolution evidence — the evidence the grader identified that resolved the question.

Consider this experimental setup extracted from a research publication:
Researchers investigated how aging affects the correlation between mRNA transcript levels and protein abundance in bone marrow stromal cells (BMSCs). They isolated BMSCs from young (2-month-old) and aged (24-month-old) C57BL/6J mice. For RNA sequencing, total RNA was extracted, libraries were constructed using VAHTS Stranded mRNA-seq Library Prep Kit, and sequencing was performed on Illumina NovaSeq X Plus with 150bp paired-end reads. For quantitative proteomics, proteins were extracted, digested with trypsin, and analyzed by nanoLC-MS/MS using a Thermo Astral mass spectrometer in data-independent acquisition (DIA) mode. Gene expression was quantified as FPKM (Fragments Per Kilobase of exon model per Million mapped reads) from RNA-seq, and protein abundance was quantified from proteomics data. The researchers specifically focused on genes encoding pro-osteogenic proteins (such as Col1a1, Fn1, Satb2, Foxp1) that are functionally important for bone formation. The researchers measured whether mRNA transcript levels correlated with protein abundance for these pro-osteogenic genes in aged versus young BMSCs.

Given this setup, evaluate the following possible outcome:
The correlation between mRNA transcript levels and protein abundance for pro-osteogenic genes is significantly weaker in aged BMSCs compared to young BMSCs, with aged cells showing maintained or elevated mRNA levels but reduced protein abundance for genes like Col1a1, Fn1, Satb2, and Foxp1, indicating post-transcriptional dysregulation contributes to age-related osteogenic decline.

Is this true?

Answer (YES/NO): YES